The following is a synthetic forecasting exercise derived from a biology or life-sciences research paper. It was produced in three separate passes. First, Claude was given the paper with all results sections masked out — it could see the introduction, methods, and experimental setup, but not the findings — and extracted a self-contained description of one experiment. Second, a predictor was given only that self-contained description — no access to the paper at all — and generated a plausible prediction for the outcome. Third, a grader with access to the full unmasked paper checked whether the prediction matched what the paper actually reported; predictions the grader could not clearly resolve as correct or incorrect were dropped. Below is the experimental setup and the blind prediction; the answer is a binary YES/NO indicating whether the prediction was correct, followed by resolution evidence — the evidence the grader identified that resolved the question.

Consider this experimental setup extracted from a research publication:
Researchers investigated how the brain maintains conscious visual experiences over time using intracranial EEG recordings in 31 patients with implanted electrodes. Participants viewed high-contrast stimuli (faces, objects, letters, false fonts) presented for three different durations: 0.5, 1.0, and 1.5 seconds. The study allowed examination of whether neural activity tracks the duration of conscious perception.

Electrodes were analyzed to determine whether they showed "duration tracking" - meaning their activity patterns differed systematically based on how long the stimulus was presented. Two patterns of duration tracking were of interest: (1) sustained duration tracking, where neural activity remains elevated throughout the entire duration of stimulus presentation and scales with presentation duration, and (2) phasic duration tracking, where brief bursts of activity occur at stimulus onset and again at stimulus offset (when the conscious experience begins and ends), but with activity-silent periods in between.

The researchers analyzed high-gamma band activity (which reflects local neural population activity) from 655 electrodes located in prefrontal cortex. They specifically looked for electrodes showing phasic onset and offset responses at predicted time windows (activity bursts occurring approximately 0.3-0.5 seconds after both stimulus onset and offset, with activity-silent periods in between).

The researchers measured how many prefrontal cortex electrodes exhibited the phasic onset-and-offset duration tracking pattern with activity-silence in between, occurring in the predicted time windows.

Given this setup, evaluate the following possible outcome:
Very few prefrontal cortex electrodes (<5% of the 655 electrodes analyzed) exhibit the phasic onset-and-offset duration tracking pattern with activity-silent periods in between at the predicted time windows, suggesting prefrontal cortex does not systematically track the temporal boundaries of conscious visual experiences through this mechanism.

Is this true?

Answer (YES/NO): YES